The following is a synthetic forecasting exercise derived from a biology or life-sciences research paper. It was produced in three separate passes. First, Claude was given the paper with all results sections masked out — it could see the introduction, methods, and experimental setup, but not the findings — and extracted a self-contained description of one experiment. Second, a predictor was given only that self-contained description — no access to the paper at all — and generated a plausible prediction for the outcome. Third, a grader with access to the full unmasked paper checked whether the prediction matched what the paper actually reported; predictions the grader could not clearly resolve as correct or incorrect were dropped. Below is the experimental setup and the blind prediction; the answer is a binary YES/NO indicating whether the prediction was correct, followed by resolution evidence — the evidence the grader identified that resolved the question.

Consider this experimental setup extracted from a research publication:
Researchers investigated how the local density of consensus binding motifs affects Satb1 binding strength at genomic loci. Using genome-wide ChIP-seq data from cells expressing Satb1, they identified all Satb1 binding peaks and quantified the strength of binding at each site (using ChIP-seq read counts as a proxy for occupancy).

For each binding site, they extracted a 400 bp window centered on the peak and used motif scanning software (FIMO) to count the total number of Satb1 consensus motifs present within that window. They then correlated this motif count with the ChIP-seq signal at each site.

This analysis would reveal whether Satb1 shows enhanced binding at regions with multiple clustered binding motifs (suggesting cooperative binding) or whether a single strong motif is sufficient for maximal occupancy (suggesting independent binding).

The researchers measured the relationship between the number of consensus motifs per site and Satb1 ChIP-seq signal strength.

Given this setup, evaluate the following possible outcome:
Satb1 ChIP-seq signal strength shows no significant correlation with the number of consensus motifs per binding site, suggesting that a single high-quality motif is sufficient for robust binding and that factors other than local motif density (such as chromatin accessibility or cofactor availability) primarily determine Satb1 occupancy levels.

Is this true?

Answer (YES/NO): NO